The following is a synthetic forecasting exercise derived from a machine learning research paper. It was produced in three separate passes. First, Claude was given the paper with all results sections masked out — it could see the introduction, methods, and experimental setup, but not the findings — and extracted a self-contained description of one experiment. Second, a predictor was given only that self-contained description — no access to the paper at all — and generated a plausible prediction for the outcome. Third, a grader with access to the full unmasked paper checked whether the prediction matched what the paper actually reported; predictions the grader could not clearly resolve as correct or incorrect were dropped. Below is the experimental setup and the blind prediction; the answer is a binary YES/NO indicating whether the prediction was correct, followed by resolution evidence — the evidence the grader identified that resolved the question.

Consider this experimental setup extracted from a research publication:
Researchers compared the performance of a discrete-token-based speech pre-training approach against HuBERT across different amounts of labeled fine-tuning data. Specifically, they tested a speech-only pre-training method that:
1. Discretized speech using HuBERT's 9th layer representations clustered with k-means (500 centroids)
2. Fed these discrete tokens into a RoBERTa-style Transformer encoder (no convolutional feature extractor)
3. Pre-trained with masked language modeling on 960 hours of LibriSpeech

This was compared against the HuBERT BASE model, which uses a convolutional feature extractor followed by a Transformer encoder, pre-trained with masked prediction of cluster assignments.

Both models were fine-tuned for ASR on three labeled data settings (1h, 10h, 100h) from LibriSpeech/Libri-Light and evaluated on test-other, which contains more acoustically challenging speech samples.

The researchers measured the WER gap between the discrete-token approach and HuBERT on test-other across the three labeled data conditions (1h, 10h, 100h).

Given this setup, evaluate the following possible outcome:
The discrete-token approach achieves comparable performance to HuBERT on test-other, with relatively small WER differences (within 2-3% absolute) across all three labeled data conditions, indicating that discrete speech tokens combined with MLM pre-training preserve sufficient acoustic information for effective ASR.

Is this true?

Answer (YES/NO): YES